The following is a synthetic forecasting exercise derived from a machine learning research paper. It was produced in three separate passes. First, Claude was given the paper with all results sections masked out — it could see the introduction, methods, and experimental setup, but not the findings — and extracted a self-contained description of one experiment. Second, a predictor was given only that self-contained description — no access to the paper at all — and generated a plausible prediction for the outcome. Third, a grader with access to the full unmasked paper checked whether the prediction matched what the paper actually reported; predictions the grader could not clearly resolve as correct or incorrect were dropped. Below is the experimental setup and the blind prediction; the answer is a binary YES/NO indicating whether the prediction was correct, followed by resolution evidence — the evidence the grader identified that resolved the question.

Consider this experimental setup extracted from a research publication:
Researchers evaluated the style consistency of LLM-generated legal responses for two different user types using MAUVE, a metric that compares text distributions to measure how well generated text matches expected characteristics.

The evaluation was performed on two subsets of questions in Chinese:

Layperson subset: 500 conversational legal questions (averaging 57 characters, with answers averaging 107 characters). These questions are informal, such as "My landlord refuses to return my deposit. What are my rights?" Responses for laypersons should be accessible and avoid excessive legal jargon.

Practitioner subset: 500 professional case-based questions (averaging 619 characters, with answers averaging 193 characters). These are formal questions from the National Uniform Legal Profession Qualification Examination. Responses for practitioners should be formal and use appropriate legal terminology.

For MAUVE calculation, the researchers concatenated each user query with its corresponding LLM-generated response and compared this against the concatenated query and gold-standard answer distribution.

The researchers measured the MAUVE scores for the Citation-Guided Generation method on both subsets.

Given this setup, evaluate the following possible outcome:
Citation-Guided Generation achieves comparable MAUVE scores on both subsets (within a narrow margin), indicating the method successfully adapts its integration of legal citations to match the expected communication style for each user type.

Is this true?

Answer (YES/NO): NO